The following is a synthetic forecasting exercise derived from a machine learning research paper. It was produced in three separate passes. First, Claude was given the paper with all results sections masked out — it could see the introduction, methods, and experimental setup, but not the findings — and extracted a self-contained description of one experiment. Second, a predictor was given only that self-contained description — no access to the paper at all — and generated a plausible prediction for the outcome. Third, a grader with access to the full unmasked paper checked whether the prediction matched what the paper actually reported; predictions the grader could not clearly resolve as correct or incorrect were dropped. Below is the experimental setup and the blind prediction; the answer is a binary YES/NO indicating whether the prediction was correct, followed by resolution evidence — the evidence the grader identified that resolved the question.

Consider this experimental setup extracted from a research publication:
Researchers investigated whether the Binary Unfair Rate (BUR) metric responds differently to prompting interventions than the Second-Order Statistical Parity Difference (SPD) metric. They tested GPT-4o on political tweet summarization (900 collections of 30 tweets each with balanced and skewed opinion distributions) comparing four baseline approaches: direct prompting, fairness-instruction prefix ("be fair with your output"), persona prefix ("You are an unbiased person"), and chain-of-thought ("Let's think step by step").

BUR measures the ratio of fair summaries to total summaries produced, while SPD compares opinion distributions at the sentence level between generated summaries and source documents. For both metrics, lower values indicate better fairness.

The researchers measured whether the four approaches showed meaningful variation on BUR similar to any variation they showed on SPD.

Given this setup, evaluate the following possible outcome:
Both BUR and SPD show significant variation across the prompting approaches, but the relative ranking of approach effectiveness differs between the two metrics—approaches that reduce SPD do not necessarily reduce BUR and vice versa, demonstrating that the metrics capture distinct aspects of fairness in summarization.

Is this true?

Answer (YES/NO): NO